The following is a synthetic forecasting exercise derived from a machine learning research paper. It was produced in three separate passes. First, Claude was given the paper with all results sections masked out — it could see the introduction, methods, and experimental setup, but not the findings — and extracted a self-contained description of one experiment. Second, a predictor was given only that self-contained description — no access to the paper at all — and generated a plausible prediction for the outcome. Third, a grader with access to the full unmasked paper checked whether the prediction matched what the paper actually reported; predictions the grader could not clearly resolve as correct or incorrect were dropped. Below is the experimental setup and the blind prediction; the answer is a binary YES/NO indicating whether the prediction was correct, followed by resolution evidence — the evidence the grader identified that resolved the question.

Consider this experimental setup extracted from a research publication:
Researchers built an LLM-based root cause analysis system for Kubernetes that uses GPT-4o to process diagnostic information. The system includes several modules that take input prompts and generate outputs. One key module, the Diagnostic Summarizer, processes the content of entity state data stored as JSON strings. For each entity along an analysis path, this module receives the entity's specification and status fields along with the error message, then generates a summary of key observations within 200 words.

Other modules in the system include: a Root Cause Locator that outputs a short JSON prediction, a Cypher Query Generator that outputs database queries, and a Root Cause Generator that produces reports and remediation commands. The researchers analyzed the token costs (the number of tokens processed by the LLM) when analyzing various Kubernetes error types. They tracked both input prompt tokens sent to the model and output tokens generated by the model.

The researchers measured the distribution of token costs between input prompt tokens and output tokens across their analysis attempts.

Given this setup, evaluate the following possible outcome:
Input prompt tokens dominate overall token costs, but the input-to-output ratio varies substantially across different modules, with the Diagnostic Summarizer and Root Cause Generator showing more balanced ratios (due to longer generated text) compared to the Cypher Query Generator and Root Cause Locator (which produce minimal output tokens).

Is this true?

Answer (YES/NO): NO